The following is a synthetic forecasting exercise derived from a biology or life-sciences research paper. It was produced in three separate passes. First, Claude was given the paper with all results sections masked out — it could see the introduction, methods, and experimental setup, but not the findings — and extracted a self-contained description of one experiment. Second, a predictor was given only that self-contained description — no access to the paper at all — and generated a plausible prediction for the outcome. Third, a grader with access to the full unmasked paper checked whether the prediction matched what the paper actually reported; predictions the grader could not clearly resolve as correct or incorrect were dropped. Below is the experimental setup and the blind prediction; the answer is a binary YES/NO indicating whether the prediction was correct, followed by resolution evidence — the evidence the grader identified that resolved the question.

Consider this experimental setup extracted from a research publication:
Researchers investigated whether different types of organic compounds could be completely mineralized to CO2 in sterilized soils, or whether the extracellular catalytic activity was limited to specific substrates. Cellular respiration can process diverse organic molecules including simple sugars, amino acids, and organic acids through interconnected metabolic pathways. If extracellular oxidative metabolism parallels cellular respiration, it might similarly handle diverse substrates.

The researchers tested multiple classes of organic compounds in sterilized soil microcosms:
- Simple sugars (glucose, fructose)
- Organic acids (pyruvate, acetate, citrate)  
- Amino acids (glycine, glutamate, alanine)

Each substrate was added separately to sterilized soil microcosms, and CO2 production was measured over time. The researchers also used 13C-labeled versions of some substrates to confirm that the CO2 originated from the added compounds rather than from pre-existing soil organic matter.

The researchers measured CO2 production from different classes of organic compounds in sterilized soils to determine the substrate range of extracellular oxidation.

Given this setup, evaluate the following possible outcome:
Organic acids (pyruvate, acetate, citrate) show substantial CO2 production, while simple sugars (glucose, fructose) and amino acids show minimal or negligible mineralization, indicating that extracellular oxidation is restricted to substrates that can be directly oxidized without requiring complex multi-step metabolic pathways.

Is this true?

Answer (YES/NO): NO